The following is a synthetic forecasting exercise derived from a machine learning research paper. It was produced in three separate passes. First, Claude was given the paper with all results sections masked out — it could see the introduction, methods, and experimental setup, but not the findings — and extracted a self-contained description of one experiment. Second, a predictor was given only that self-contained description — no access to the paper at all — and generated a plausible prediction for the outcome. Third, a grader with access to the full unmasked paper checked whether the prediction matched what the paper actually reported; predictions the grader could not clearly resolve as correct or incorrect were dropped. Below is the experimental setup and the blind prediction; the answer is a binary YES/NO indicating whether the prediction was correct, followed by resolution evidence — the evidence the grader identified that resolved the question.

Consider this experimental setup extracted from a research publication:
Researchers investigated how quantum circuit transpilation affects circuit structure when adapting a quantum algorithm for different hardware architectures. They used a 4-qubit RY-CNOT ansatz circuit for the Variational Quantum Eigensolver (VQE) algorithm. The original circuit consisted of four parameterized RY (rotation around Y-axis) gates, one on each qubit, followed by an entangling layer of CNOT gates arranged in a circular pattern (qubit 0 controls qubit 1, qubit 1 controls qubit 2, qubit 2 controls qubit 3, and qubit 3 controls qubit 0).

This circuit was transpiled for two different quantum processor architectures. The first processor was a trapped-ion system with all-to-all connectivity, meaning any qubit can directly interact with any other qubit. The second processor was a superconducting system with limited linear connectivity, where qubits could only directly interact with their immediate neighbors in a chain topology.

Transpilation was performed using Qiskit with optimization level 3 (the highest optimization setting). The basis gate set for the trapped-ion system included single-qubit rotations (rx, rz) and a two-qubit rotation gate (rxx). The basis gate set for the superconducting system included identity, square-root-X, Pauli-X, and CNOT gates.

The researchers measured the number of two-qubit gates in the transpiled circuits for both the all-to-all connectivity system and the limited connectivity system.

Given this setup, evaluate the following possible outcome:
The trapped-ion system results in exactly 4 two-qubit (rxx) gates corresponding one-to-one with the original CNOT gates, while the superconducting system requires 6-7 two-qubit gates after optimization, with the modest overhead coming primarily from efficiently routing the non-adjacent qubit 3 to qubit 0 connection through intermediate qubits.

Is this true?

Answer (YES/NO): NO